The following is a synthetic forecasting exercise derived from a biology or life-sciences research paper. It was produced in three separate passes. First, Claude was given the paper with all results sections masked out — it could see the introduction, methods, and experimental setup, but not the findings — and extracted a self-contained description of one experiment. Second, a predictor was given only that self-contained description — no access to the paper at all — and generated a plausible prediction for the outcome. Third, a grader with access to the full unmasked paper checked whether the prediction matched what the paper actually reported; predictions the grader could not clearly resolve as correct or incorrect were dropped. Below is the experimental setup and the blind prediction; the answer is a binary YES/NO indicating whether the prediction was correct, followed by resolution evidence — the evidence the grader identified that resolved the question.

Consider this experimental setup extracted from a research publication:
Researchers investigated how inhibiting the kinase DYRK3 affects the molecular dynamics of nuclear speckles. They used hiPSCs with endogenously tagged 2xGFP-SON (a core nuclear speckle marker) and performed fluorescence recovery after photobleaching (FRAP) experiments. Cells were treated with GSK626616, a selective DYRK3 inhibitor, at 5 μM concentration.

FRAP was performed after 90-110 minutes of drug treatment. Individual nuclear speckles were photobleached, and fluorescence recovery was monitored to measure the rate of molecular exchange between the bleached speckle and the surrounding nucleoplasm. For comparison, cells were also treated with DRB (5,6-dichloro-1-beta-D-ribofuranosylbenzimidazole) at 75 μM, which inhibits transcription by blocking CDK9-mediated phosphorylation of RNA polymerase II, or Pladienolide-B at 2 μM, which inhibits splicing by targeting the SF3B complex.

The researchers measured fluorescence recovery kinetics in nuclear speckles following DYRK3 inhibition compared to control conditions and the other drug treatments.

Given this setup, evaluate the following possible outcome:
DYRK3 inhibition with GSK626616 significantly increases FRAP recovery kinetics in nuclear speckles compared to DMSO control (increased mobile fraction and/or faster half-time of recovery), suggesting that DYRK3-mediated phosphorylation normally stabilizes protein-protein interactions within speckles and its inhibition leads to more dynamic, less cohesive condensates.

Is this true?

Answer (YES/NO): NO